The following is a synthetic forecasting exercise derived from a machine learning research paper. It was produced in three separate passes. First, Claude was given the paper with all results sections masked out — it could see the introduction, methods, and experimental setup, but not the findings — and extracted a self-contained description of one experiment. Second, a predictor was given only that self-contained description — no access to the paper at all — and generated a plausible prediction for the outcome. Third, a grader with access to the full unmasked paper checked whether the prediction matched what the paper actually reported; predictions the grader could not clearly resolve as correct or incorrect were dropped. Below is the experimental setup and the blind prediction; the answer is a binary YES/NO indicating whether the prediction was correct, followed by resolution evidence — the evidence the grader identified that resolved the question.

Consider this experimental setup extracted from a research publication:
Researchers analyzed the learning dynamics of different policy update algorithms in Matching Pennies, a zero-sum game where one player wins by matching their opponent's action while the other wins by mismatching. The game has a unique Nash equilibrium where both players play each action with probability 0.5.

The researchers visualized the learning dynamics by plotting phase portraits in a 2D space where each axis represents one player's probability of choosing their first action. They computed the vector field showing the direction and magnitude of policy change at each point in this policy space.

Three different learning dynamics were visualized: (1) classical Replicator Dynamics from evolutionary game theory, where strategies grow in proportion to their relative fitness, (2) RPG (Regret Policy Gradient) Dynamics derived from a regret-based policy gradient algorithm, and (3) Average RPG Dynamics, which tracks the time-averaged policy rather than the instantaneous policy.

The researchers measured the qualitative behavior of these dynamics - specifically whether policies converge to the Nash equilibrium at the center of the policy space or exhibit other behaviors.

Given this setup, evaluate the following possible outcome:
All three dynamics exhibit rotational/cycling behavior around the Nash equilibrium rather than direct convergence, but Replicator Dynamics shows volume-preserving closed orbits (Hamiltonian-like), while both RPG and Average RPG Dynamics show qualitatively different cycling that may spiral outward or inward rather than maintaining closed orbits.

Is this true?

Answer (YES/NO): NO